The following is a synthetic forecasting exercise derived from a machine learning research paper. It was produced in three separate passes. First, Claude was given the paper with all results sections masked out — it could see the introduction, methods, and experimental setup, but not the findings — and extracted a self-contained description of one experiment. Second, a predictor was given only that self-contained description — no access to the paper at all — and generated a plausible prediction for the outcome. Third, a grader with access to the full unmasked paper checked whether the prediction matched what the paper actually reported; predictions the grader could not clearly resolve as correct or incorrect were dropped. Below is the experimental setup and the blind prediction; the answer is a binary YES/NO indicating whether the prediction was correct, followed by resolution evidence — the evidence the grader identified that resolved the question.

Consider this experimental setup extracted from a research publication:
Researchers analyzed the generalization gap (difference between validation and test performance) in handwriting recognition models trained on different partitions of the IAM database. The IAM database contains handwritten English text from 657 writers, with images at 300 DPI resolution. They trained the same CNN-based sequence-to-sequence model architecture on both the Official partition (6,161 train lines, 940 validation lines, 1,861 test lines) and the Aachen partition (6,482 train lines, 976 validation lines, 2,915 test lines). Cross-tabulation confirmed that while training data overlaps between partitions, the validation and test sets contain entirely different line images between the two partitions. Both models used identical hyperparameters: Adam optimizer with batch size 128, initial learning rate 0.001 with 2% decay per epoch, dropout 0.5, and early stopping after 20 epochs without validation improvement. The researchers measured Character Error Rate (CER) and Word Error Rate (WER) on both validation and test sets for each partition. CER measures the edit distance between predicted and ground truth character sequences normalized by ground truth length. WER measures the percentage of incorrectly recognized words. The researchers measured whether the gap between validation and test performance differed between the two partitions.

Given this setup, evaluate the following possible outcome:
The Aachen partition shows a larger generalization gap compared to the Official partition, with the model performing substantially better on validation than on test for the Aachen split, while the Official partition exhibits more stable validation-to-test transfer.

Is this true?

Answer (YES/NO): YES